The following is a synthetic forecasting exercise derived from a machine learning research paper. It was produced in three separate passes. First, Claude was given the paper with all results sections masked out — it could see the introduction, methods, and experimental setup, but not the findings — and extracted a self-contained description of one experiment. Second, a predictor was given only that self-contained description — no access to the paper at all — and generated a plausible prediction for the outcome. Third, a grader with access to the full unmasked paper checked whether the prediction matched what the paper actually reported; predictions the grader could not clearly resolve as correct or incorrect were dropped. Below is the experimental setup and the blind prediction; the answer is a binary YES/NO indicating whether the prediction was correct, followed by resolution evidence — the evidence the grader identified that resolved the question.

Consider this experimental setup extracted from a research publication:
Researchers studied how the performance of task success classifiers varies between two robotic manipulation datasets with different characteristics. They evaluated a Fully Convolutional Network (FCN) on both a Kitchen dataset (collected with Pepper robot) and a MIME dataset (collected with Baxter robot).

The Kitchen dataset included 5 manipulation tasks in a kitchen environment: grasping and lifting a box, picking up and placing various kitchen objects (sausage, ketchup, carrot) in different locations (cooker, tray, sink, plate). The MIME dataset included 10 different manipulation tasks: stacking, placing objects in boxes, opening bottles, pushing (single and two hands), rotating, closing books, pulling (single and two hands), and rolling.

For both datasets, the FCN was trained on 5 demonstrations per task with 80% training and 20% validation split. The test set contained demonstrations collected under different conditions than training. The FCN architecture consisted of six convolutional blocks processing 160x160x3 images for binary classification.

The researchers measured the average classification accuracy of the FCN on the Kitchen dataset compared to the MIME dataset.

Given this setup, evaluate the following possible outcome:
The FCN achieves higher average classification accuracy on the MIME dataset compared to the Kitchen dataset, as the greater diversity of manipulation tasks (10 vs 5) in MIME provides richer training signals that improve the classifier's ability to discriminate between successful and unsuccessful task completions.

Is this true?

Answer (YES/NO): YES